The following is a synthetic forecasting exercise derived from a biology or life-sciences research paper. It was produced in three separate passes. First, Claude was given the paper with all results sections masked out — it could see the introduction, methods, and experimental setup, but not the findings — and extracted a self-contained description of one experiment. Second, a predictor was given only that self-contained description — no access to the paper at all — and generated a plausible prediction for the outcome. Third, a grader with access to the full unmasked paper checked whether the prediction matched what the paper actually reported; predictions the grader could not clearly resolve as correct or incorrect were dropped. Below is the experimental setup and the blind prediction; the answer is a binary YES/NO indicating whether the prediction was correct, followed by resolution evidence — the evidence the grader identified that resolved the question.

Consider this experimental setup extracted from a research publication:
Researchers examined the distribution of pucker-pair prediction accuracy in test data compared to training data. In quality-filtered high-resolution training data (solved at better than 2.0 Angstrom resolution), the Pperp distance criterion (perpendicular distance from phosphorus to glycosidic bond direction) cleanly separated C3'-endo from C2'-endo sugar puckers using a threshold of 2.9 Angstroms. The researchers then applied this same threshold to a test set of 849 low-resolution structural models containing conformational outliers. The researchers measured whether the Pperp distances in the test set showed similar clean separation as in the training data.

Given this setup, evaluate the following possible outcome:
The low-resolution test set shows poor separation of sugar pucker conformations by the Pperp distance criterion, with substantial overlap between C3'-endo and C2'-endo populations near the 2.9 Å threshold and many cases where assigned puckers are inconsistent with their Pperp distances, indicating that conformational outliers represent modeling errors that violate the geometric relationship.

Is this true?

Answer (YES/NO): NO